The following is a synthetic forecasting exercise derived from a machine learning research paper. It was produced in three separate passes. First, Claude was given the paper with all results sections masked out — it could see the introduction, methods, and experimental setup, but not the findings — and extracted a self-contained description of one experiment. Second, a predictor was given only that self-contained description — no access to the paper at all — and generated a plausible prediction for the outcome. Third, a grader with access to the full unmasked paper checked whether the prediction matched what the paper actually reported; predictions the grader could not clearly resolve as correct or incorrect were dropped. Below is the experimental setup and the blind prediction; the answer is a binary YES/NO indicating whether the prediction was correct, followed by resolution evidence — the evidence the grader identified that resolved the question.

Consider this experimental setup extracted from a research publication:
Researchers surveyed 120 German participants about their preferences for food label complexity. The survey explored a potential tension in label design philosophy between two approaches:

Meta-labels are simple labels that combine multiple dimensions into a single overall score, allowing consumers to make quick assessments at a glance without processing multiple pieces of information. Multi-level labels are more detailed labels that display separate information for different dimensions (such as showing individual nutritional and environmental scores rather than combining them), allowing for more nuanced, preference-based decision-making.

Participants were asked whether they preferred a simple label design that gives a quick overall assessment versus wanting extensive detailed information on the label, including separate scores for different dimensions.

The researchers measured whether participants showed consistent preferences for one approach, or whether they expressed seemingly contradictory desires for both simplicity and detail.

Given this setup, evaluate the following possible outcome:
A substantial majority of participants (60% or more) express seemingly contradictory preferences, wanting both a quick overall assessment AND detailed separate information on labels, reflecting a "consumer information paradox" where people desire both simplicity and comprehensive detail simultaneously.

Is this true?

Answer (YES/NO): NO